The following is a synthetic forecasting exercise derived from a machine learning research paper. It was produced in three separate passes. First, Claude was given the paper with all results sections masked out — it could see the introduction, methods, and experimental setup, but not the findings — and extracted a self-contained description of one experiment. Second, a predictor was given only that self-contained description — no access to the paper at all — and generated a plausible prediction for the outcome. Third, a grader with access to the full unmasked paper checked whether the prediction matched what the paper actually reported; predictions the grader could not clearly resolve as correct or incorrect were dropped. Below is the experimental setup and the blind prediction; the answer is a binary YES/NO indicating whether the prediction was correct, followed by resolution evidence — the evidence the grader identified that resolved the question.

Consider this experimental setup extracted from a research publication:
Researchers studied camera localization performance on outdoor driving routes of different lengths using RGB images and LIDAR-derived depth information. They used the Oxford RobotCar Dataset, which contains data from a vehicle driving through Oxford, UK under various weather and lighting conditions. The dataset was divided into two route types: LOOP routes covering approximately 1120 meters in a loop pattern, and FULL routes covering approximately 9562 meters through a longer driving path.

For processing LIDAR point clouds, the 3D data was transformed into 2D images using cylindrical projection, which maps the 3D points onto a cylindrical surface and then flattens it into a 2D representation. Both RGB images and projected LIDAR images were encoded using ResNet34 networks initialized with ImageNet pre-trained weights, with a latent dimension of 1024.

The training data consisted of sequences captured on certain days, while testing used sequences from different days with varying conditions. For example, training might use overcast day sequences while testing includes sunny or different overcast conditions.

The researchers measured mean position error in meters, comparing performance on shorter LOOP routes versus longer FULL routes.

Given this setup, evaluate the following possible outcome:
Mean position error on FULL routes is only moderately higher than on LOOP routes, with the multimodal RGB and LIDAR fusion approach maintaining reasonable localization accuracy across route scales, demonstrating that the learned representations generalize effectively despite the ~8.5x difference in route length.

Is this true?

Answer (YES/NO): NO